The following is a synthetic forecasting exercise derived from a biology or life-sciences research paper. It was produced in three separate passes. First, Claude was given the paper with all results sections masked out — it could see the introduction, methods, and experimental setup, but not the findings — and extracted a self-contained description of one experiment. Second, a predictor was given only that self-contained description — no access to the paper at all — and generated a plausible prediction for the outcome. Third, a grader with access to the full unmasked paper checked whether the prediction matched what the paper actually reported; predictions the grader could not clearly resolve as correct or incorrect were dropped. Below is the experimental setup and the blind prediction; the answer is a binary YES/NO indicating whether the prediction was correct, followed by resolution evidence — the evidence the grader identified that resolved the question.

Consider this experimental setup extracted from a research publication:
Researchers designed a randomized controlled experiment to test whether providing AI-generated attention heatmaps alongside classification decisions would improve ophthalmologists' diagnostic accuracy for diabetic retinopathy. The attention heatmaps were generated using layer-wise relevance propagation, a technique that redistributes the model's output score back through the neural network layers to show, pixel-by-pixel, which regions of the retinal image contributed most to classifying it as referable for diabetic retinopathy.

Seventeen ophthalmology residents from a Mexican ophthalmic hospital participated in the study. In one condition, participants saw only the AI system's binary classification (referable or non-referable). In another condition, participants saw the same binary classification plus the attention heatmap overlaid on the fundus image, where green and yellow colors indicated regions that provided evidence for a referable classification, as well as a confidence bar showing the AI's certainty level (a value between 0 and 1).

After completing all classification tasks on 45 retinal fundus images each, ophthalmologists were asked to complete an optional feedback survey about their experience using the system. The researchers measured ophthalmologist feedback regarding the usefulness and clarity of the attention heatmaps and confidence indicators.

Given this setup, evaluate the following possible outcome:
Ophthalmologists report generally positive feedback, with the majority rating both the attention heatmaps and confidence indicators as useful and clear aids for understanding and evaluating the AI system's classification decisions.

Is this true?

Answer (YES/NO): NO